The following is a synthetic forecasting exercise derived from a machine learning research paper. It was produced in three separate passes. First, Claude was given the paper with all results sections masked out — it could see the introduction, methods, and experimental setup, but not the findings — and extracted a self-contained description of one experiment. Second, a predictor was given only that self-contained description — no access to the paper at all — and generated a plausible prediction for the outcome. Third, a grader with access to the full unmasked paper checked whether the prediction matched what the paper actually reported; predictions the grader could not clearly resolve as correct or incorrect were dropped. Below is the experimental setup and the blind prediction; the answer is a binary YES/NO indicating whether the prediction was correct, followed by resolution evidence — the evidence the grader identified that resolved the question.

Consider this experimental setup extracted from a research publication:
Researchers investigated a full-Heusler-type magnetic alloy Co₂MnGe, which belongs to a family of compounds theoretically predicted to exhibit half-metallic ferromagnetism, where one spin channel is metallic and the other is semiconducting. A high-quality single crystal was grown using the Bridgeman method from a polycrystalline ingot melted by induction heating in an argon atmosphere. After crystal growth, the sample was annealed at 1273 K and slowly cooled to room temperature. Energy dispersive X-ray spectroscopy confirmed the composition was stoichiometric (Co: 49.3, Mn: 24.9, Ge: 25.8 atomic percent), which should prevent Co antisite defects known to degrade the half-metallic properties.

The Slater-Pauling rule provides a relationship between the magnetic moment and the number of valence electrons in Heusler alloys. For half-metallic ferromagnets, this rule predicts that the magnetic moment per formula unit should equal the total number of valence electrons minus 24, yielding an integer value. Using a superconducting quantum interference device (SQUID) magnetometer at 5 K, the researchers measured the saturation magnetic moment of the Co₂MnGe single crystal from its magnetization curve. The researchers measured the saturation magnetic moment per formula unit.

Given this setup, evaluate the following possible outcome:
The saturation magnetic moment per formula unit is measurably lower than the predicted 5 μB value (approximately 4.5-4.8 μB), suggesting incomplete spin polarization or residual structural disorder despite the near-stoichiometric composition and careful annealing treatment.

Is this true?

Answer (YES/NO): NO